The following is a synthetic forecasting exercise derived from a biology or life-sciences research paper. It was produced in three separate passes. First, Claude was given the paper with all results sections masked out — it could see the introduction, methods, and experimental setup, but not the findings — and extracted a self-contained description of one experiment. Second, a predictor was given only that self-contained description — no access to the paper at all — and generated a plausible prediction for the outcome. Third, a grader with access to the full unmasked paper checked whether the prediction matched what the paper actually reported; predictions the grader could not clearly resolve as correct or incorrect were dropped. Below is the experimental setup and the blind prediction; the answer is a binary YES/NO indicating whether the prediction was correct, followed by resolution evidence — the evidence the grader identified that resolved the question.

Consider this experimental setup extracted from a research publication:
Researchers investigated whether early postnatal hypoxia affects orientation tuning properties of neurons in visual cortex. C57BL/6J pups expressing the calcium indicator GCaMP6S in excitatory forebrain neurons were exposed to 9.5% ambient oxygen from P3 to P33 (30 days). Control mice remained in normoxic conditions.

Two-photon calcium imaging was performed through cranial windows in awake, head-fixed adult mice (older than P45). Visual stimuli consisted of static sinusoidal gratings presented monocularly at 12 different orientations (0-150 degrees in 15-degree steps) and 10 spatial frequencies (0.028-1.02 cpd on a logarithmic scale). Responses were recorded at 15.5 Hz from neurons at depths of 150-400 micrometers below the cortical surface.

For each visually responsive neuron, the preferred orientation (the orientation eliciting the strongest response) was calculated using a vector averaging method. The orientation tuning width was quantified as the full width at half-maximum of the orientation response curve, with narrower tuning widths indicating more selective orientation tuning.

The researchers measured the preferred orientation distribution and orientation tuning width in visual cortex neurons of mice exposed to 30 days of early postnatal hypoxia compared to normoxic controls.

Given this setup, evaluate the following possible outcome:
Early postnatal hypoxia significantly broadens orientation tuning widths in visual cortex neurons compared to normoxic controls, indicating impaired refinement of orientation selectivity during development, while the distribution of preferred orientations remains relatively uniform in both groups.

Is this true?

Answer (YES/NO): NO